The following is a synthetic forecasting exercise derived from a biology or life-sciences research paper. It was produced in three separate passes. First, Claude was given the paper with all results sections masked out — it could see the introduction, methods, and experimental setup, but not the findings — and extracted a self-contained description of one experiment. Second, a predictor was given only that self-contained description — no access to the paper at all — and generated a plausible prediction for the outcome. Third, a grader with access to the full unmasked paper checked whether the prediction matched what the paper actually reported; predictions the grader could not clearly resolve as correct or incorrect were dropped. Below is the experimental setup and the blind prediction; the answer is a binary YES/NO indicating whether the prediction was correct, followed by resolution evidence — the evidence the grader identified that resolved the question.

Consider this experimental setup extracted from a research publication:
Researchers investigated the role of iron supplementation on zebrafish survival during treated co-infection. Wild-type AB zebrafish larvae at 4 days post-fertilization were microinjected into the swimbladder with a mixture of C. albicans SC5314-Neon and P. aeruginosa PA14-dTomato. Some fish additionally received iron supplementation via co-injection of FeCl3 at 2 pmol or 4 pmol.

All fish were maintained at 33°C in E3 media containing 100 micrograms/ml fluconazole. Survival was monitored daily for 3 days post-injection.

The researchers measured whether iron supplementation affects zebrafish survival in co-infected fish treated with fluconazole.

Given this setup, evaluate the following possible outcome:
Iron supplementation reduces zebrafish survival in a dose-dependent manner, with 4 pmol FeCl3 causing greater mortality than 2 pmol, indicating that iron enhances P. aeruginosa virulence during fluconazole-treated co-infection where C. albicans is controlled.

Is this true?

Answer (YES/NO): NO